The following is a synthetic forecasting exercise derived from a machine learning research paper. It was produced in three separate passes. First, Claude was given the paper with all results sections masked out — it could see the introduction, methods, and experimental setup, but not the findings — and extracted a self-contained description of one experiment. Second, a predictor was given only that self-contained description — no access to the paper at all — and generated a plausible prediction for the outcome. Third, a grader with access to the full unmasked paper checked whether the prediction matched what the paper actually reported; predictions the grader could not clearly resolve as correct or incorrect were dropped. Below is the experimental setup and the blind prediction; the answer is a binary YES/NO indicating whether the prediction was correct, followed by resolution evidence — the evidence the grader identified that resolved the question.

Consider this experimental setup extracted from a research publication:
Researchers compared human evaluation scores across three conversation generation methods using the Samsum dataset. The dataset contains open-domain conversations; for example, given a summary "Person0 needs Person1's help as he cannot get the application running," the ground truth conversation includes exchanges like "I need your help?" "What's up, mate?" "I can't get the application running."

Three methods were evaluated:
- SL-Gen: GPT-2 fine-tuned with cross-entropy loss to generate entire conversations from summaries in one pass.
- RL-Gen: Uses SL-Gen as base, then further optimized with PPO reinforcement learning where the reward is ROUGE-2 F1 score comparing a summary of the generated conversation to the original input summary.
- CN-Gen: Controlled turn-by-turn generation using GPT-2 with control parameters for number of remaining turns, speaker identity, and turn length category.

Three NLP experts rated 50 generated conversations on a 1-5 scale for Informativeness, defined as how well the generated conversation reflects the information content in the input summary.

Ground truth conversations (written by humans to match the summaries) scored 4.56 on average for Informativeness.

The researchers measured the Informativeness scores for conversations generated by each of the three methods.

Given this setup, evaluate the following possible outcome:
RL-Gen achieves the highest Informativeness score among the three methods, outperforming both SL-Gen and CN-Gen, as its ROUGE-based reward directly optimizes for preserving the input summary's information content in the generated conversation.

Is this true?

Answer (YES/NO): YES